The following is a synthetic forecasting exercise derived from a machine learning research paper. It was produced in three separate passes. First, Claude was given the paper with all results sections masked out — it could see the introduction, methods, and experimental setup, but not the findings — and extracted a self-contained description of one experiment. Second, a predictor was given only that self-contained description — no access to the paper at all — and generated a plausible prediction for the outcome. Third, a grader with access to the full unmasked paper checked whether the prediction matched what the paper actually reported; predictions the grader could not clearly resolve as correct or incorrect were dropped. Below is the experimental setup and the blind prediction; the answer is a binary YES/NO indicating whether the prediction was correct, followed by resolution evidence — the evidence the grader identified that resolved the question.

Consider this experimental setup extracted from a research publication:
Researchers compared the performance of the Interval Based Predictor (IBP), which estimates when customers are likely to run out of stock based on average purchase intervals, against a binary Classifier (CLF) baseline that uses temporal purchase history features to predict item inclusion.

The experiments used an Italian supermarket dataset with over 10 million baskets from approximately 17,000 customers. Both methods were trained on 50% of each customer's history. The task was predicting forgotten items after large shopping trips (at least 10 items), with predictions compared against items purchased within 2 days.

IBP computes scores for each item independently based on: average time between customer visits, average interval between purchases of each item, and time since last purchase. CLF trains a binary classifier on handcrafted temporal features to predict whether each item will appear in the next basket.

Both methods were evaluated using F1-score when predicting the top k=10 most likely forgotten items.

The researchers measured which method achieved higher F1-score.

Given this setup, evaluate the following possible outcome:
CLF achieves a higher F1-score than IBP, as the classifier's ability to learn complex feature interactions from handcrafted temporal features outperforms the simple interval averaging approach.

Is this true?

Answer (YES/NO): YES